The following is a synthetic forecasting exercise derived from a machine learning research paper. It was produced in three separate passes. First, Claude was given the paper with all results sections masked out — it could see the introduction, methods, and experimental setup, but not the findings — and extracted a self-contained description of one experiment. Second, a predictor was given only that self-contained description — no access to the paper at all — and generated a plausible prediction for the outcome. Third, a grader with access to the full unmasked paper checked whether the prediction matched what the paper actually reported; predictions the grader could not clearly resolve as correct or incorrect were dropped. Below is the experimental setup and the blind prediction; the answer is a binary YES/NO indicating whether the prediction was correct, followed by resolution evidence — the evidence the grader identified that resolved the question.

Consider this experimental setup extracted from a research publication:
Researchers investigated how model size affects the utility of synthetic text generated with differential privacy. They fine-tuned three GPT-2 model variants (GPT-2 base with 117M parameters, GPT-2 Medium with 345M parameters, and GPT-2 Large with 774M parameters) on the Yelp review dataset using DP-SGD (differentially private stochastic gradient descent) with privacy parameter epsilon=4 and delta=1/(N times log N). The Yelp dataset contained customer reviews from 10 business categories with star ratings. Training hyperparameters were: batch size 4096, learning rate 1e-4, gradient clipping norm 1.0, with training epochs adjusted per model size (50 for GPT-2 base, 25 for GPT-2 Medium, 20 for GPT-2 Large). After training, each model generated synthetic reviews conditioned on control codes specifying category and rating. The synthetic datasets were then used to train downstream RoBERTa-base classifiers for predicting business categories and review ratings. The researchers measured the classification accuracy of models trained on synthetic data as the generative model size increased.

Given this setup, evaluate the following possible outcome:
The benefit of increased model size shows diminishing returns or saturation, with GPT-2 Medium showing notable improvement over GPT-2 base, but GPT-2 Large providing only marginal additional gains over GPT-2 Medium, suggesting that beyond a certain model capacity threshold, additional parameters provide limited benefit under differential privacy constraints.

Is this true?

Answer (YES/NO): NO